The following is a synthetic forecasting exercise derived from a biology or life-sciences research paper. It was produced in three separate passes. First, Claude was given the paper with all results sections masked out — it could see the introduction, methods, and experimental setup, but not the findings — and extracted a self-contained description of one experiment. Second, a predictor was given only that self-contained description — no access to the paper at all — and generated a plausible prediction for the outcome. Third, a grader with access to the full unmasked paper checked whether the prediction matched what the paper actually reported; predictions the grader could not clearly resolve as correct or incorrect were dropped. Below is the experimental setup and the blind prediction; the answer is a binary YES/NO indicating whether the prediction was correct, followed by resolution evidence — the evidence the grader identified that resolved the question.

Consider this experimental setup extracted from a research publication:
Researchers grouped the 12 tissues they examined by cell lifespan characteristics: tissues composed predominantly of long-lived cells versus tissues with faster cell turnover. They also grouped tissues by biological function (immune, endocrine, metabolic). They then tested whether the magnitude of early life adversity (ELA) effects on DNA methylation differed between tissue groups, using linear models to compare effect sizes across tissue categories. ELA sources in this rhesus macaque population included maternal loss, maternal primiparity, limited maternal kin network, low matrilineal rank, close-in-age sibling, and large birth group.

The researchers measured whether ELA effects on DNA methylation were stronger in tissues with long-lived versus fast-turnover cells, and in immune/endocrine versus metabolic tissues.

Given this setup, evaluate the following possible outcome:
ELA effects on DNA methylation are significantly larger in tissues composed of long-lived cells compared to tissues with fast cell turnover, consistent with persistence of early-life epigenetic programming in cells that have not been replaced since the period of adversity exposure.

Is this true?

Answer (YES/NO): YES